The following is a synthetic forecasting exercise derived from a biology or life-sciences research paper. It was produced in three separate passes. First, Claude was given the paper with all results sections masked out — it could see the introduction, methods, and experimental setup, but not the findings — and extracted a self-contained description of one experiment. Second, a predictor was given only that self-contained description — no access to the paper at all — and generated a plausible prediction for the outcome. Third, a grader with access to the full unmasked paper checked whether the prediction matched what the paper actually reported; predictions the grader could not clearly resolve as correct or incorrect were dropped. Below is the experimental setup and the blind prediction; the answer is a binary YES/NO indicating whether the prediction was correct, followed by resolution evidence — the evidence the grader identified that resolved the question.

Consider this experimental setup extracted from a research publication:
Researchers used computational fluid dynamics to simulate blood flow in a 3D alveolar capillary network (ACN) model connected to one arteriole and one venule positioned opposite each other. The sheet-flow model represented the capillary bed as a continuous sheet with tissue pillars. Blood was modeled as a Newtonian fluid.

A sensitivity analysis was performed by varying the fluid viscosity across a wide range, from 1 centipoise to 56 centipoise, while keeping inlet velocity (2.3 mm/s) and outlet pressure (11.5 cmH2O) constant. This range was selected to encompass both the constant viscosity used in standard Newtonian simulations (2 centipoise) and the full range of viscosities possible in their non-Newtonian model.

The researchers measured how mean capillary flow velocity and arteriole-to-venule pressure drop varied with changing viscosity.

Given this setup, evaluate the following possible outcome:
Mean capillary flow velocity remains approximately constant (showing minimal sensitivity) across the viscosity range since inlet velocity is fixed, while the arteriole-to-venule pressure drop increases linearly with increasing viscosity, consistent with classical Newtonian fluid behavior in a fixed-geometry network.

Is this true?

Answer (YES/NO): YES